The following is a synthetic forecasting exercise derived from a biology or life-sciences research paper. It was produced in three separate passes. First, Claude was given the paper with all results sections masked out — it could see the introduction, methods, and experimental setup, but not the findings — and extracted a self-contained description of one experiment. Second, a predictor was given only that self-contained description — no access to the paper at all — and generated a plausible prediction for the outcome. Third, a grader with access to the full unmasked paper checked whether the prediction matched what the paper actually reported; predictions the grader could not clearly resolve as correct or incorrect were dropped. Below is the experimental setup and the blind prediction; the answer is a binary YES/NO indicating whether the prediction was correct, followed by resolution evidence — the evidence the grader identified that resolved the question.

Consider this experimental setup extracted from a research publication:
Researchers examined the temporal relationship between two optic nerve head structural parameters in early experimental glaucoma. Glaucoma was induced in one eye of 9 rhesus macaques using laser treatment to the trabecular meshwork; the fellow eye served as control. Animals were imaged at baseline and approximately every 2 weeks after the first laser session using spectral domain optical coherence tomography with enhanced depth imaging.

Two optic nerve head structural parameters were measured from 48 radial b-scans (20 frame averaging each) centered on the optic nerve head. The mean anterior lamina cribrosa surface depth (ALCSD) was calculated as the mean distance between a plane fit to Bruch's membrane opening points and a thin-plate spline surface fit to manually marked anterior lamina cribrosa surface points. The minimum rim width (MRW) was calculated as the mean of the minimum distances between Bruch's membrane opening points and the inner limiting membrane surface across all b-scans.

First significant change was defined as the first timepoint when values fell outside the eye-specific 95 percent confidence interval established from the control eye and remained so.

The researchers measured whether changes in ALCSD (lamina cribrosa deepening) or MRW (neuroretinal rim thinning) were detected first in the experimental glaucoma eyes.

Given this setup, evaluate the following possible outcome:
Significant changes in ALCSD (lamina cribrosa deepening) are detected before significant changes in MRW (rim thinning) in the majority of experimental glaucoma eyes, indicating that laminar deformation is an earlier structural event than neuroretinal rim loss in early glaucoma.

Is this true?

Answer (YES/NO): NO